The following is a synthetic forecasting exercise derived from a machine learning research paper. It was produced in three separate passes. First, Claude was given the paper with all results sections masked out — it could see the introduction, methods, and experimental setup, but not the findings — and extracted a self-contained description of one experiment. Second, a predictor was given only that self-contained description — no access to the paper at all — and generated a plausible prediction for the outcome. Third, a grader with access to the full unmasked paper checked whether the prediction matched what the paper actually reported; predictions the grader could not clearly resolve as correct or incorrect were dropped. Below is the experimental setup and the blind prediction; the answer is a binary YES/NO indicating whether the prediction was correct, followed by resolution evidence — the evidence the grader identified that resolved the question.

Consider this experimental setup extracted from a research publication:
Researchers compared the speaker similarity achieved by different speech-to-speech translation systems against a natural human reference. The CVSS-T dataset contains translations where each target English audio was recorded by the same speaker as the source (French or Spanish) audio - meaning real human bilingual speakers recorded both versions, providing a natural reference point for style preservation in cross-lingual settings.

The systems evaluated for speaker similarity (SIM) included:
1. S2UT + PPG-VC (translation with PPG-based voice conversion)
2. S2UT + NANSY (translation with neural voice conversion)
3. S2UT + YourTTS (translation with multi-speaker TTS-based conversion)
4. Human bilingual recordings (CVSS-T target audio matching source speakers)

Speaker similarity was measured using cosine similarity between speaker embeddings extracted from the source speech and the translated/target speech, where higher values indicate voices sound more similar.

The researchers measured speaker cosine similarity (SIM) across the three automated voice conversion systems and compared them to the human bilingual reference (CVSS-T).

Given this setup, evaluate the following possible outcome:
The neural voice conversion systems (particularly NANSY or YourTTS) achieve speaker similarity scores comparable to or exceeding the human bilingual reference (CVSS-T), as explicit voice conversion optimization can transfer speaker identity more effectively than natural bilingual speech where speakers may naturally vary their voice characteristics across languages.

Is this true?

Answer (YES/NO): NO